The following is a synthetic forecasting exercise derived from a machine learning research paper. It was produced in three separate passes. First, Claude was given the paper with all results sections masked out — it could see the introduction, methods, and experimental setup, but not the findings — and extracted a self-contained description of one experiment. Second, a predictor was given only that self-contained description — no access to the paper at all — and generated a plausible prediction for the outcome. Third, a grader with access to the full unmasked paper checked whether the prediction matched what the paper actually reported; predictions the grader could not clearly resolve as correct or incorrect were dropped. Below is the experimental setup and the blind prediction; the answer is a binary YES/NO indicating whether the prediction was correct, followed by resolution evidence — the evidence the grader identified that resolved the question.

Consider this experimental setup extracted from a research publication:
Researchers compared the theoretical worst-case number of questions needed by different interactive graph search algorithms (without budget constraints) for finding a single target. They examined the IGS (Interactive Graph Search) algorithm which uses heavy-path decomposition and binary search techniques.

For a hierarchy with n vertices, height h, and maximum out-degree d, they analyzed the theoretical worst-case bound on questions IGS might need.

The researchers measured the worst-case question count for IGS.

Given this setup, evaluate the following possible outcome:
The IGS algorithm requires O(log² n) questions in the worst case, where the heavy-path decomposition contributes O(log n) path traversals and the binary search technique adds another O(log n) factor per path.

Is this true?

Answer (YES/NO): NO